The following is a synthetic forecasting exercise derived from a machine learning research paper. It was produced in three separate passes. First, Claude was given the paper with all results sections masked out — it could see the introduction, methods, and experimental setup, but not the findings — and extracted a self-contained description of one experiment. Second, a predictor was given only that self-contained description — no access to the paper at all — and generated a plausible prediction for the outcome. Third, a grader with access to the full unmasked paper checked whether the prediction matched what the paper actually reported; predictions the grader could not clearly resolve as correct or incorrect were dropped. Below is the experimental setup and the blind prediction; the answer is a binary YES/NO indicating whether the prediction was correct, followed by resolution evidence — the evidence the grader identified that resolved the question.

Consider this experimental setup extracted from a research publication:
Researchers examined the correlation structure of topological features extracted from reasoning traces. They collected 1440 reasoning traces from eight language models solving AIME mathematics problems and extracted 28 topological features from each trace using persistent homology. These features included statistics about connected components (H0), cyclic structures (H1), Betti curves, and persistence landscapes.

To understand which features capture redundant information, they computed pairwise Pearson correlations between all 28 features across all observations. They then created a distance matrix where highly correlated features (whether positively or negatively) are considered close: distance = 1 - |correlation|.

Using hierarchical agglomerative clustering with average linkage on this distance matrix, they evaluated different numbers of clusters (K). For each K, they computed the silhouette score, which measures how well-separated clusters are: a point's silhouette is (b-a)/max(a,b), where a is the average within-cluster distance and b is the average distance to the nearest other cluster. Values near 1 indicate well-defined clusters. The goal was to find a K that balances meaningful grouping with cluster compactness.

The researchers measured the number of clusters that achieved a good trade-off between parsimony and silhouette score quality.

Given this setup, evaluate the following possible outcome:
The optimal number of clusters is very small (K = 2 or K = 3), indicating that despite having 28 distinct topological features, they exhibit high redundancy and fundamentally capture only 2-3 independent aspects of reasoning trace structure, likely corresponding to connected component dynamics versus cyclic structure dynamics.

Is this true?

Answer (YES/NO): NO